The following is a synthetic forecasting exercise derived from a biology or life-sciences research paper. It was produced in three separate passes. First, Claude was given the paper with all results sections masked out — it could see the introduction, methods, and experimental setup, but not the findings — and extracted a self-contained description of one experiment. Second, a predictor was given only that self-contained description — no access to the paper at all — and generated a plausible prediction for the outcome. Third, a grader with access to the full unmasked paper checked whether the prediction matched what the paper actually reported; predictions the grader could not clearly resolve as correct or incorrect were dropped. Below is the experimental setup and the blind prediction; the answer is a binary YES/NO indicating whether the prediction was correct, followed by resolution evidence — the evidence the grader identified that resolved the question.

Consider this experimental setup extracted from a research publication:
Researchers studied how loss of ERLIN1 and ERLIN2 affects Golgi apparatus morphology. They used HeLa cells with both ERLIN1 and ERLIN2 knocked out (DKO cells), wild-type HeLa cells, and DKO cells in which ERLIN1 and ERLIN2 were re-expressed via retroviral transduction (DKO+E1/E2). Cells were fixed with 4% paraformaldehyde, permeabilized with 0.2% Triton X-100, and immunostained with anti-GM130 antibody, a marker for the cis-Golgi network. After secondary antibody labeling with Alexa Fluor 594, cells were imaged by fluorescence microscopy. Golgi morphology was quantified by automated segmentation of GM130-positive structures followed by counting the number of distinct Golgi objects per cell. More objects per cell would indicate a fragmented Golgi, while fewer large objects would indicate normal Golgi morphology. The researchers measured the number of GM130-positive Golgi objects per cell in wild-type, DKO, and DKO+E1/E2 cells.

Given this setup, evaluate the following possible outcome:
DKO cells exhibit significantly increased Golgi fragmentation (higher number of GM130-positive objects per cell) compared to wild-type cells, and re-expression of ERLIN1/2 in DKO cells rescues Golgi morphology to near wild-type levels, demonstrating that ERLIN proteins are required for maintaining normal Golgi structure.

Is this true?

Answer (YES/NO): YES